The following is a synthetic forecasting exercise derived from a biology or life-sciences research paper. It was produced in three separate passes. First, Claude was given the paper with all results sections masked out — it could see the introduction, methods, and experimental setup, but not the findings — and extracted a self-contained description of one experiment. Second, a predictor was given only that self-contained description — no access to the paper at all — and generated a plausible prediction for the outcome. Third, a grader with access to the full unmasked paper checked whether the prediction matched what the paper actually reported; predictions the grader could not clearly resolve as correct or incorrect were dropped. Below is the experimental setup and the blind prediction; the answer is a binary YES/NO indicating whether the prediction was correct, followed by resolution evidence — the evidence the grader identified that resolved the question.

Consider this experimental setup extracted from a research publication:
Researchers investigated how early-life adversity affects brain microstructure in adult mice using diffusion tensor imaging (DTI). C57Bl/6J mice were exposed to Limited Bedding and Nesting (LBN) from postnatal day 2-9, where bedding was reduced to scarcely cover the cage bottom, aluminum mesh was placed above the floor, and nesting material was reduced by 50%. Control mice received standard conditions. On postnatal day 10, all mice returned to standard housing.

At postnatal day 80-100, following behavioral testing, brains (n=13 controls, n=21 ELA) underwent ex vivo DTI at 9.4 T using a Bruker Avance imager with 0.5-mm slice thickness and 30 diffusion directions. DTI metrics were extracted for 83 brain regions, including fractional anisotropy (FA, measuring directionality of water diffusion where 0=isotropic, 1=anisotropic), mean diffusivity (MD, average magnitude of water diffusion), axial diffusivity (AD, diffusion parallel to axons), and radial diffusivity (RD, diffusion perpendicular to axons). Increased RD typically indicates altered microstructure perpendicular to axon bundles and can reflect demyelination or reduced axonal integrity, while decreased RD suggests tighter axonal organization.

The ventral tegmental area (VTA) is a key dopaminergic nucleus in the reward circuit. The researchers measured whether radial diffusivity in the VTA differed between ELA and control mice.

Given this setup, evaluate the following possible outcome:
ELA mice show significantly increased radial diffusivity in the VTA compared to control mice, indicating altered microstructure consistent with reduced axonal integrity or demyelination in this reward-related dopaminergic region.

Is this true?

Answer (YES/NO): YES